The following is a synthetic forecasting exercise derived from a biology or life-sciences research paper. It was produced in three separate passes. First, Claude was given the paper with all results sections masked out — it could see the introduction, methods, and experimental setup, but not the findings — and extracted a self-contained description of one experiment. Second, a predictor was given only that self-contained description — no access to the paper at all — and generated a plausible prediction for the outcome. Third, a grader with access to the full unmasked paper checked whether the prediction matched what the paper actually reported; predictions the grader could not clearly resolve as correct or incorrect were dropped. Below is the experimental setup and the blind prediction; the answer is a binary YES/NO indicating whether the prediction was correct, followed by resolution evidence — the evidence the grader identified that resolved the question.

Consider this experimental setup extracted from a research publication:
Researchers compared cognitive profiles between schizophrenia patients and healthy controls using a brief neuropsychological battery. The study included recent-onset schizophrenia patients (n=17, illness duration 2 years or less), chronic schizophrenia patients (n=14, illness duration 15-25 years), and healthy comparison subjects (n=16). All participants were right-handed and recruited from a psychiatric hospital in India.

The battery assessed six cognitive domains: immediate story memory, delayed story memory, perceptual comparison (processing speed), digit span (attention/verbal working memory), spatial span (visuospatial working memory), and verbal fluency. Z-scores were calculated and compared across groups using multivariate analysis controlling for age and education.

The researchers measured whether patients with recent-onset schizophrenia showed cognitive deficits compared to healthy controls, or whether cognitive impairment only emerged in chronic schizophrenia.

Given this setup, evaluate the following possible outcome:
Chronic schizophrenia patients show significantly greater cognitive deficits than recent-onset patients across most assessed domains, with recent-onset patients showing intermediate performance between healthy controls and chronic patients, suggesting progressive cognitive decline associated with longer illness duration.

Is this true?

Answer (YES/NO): NO